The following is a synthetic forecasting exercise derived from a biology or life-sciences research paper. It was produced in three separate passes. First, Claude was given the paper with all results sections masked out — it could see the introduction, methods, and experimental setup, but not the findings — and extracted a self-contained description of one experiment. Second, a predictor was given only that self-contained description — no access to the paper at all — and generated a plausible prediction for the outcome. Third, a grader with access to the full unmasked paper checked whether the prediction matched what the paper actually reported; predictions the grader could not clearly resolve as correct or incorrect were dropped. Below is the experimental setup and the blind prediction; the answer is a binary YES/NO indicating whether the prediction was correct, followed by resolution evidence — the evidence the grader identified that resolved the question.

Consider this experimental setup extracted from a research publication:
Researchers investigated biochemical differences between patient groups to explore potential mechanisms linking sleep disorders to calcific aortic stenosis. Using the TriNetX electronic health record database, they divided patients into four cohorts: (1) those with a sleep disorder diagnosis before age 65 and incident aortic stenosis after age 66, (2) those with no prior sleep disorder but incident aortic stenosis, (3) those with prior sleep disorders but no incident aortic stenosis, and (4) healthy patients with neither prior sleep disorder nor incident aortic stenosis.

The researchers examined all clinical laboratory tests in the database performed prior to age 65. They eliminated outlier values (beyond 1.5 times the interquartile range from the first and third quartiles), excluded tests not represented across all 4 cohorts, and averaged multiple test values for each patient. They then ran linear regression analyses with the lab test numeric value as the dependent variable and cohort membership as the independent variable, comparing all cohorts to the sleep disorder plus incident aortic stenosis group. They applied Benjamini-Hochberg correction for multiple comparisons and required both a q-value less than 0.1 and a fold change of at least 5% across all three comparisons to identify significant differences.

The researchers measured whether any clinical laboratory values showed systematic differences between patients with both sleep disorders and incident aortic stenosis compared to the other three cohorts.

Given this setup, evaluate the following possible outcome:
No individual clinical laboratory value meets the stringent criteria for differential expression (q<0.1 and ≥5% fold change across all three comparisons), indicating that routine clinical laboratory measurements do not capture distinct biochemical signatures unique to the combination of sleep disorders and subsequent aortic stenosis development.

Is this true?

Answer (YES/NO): NO